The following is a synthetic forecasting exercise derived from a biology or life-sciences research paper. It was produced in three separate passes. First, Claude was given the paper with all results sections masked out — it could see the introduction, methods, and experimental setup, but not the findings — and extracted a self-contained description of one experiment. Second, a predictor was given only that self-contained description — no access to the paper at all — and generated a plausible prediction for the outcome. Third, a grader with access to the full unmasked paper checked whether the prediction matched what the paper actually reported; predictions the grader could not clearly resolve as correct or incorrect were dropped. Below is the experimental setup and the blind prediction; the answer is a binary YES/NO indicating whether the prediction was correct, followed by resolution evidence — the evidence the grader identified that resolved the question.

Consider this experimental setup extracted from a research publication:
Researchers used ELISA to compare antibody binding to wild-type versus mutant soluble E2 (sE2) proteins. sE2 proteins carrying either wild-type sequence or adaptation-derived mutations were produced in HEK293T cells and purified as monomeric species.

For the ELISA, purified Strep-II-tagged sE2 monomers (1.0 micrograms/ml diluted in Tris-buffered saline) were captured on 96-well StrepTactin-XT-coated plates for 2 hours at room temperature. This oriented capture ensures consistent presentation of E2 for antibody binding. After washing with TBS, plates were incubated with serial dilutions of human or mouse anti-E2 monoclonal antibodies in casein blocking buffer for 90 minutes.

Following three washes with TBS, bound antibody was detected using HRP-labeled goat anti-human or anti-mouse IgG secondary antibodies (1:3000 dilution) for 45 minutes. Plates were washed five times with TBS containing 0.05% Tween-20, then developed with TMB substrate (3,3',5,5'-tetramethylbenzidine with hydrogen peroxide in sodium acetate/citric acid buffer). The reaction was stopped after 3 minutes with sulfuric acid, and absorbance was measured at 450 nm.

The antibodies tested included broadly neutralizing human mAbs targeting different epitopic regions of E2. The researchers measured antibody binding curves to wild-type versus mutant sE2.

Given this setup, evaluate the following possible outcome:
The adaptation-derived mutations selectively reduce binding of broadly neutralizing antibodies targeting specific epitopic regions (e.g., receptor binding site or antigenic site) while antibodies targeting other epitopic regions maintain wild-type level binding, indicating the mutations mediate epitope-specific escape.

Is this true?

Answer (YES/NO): NO